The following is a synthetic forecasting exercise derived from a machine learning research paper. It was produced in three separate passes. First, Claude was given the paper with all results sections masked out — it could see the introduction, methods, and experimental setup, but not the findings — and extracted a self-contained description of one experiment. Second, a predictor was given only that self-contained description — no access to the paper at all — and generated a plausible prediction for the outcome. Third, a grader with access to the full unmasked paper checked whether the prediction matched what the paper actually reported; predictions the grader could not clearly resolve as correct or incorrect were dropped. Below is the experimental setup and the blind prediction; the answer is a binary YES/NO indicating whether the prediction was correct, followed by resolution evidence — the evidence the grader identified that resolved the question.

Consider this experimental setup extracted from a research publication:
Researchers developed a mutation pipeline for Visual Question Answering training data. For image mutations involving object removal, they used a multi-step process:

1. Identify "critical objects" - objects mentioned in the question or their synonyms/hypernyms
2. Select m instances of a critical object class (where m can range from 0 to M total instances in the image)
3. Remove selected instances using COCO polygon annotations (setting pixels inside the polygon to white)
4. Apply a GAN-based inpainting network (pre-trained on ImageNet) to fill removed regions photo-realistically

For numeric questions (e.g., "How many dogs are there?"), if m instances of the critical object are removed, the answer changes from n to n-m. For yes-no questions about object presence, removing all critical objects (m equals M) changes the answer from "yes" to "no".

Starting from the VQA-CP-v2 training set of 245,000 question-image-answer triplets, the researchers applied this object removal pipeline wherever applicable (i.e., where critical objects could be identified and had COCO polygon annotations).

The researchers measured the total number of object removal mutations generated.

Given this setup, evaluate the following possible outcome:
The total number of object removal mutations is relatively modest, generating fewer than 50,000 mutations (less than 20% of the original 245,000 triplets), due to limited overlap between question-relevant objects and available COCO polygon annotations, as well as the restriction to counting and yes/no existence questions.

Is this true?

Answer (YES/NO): NO